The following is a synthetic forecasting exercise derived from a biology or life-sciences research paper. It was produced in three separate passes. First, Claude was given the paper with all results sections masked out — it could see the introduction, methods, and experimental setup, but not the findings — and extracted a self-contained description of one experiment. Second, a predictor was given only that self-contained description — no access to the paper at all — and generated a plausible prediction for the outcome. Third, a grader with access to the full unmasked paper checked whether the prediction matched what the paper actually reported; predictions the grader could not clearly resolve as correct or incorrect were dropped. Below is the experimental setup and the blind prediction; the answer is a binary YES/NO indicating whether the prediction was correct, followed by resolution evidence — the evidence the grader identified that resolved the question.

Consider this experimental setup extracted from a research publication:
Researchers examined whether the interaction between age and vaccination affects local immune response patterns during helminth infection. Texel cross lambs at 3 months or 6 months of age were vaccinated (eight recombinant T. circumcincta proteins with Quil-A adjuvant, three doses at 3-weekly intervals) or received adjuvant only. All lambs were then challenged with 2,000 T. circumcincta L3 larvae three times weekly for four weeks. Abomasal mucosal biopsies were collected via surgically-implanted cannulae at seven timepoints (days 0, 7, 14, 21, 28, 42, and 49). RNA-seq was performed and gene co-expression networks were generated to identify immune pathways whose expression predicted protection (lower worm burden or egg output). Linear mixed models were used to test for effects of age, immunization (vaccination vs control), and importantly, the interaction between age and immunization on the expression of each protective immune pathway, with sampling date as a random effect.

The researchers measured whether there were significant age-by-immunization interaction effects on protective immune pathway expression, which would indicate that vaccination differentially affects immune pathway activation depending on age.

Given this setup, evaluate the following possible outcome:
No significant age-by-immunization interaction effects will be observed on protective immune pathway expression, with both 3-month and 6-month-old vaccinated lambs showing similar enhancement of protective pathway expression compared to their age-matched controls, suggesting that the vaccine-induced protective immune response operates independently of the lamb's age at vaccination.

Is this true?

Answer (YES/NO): NO